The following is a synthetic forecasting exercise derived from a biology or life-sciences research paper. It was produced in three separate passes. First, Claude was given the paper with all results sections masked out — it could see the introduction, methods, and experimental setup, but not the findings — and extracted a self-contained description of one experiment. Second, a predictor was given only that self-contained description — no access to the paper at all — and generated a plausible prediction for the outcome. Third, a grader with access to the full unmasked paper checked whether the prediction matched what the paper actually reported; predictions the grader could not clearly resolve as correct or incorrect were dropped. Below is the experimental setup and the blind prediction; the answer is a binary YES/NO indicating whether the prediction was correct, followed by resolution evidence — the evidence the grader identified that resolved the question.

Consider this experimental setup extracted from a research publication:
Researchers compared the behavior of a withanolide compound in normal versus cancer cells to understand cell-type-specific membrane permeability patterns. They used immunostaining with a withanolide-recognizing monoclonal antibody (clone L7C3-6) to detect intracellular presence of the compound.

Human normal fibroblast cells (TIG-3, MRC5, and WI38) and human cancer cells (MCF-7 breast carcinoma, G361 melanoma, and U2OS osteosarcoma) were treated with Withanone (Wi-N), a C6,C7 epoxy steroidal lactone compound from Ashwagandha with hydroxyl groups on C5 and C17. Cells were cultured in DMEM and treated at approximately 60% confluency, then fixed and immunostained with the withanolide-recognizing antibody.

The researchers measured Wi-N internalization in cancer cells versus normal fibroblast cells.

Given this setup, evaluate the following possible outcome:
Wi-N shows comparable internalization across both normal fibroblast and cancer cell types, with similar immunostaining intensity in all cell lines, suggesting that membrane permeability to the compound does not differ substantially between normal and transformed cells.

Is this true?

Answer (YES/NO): NO